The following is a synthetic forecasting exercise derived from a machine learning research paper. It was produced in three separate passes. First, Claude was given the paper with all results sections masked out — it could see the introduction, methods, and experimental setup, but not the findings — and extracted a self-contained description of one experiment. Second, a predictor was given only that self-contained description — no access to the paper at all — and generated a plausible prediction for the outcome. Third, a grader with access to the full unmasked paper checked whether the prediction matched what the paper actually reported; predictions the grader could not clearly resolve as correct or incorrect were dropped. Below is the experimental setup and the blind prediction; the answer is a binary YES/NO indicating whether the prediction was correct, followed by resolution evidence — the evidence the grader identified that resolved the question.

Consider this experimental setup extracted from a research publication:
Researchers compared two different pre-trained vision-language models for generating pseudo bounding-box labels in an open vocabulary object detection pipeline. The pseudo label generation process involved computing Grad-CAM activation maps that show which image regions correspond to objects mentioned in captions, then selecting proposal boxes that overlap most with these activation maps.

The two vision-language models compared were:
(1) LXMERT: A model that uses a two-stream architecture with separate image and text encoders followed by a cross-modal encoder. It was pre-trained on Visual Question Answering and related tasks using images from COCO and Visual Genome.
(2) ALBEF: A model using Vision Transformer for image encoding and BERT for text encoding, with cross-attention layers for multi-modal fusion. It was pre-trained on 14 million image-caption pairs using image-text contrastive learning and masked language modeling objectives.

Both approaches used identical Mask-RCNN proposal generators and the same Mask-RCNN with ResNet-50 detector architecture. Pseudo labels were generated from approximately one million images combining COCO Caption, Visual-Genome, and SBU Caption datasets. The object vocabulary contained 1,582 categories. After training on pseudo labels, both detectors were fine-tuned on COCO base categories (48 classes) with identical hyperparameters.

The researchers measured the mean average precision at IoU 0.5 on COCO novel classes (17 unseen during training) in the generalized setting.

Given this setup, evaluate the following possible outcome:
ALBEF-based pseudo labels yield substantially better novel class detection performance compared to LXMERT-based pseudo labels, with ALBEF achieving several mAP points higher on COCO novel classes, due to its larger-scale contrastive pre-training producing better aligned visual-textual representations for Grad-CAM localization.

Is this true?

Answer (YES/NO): NO